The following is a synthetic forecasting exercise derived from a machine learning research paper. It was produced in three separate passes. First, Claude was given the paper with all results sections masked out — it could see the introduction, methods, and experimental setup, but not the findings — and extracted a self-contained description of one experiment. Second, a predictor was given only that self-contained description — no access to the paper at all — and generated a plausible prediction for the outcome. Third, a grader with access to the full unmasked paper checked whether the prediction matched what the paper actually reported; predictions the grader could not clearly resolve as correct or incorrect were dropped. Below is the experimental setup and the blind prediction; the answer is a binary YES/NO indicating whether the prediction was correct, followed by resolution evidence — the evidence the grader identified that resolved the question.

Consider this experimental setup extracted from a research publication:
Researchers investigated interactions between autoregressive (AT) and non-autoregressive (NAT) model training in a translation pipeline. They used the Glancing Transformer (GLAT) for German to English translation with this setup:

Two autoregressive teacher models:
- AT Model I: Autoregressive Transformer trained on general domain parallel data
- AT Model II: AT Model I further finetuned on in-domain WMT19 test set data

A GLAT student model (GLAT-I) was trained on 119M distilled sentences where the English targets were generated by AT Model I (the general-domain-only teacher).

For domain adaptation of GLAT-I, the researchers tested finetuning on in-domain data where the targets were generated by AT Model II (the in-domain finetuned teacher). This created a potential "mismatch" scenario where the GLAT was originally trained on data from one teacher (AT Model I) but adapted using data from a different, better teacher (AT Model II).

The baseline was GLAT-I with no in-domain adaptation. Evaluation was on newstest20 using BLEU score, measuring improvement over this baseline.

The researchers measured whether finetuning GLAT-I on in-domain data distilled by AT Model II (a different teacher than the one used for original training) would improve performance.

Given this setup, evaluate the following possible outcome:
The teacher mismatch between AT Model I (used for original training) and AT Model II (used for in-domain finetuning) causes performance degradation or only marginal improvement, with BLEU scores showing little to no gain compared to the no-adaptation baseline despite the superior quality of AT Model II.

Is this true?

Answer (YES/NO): NO